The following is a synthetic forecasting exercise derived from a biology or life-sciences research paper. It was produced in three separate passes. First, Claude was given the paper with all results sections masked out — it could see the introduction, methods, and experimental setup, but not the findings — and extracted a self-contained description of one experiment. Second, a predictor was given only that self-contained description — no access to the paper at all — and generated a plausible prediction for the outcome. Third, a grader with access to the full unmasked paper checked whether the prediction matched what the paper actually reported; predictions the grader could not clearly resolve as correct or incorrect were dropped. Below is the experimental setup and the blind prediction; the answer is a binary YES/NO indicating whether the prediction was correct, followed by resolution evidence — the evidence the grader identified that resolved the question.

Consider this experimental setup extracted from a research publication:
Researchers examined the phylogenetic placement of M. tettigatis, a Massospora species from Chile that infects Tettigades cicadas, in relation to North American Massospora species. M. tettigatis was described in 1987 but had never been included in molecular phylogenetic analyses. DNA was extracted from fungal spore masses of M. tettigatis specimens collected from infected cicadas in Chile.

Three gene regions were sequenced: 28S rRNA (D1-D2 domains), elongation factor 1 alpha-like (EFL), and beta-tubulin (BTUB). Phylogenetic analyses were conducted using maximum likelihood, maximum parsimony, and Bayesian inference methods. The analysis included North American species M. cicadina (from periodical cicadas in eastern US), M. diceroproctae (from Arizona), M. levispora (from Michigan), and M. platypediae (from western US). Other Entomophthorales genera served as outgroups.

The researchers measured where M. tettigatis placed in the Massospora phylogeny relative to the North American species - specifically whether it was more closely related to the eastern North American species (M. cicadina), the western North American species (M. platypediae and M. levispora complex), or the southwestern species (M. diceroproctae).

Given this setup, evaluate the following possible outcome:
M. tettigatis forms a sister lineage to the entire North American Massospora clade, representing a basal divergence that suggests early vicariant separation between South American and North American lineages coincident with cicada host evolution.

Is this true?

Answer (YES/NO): NO